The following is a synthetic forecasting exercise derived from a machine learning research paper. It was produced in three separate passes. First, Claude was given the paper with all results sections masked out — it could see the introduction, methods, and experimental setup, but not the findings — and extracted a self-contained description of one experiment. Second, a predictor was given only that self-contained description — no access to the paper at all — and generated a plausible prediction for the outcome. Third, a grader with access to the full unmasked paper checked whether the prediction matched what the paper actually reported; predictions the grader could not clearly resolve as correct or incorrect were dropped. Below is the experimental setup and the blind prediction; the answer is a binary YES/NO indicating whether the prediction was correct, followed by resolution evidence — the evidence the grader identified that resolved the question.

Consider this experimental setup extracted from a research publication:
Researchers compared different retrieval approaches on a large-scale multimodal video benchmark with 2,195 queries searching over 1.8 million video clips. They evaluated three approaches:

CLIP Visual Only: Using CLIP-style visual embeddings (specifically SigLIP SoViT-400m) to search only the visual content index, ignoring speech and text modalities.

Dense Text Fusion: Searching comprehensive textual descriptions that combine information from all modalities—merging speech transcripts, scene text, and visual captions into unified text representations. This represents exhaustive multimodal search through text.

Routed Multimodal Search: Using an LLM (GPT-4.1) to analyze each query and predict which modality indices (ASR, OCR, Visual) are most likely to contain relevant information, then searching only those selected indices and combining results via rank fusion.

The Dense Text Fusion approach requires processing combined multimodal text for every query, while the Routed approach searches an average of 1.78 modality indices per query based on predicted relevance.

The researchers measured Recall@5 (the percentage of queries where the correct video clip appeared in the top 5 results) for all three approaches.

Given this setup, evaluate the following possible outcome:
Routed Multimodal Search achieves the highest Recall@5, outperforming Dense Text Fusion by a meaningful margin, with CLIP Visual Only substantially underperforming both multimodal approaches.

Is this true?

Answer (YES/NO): NO